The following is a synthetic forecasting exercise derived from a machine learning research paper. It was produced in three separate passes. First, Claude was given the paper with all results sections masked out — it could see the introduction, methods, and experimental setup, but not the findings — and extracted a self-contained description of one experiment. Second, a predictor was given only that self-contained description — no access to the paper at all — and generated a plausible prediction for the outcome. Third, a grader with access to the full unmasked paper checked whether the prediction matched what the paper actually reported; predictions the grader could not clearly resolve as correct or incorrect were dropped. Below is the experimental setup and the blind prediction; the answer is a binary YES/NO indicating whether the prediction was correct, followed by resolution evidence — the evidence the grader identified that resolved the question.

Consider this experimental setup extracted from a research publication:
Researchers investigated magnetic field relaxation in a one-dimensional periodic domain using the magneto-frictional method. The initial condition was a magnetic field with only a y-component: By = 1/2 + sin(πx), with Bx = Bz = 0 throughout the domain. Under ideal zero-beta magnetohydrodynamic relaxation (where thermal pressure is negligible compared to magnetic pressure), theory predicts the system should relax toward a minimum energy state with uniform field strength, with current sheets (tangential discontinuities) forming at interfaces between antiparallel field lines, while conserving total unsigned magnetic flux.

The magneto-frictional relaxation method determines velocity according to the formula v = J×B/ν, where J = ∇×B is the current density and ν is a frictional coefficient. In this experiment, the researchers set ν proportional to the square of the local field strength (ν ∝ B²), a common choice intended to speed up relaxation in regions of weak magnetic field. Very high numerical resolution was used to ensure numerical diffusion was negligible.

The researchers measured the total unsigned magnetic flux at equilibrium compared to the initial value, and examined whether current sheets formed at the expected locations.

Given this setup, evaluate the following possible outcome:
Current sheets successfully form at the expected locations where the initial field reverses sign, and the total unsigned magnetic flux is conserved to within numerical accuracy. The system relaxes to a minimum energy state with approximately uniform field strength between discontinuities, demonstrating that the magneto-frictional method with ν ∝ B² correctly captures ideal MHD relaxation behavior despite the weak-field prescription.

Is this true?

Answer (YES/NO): NO